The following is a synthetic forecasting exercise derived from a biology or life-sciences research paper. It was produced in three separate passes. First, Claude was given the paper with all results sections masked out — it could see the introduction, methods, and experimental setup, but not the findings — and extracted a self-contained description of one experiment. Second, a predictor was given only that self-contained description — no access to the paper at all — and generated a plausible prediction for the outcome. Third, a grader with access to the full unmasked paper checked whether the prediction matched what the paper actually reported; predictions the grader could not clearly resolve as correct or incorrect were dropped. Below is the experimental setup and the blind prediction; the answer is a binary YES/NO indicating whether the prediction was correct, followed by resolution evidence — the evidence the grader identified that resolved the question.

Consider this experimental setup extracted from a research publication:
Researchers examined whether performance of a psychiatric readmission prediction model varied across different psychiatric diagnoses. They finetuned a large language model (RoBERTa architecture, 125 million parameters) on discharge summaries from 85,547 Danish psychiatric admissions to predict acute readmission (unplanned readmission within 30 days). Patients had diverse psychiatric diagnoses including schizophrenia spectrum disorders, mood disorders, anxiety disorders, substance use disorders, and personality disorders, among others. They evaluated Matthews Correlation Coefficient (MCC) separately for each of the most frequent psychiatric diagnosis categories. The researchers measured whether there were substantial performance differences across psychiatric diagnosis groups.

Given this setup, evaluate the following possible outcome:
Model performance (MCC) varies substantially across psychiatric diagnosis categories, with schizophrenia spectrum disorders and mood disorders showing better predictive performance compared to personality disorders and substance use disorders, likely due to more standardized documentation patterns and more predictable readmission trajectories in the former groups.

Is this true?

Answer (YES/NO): NO